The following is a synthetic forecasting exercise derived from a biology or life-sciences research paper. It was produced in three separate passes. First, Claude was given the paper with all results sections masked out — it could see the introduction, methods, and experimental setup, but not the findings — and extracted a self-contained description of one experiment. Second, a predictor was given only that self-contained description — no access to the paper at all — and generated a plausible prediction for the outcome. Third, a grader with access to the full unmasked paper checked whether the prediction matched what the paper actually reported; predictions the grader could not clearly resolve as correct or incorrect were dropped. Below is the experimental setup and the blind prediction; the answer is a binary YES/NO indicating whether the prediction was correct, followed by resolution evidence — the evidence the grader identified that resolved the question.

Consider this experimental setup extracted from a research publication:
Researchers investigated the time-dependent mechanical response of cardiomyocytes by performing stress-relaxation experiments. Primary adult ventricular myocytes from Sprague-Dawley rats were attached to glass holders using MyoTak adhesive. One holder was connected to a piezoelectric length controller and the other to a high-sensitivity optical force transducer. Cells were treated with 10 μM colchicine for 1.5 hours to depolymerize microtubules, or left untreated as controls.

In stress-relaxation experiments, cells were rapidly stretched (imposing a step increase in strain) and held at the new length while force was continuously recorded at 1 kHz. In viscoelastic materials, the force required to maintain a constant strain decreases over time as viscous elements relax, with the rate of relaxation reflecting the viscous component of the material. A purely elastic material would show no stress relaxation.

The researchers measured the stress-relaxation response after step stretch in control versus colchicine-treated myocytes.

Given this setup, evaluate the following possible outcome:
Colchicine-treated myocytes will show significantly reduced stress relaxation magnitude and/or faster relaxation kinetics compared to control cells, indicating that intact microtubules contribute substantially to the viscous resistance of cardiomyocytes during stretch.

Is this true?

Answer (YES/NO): YES